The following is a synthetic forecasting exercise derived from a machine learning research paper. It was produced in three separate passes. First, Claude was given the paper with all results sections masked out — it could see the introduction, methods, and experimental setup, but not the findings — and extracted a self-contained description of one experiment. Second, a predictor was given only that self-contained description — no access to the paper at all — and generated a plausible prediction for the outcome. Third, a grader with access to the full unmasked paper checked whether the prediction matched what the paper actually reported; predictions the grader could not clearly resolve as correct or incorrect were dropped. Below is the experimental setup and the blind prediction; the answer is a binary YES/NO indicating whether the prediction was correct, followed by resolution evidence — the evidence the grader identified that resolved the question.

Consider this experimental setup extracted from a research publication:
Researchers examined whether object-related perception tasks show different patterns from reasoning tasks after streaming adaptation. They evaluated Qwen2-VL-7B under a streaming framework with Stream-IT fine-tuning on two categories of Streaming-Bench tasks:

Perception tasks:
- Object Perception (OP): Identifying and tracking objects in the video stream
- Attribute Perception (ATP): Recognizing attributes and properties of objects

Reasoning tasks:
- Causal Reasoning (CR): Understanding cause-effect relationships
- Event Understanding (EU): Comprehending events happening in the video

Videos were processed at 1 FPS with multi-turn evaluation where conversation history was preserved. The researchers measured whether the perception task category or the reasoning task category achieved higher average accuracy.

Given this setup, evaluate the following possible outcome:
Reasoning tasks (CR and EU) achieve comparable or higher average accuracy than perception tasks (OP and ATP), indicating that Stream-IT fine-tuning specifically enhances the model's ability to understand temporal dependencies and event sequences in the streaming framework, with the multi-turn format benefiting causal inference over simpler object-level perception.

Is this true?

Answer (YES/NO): NO